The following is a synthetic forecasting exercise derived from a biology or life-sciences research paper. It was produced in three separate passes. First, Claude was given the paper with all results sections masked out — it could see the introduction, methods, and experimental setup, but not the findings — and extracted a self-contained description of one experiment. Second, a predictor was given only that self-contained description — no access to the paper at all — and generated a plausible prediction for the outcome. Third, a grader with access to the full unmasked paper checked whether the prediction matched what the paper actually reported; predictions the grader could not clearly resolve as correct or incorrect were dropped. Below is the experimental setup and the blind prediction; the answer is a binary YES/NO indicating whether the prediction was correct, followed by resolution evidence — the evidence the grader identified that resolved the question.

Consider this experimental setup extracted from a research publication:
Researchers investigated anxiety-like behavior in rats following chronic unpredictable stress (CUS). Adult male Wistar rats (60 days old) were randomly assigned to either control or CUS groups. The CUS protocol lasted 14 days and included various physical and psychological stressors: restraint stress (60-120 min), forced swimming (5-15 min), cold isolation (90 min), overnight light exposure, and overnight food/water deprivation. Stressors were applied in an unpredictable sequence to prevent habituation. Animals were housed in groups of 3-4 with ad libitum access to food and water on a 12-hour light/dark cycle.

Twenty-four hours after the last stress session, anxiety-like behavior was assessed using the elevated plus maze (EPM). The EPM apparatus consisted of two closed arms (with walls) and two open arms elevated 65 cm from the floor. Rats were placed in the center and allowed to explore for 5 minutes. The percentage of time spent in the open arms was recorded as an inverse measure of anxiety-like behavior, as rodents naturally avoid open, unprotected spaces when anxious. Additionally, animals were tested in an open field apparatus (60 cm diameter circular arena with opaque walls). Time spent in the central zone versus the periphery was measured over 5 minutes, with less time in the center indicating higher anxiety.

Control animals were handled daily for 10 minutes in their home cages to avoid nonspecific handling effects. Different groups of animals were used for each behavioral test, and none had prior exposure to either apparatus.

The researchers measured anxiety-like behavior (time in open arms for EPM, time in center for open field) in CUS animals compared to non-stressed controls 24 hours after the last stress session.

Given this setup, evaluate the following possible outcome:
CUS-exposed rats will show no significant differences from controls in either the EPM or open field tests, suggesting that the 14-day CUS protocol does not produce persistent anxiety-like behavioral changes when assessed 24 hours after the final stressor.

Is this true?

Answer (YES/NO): YES